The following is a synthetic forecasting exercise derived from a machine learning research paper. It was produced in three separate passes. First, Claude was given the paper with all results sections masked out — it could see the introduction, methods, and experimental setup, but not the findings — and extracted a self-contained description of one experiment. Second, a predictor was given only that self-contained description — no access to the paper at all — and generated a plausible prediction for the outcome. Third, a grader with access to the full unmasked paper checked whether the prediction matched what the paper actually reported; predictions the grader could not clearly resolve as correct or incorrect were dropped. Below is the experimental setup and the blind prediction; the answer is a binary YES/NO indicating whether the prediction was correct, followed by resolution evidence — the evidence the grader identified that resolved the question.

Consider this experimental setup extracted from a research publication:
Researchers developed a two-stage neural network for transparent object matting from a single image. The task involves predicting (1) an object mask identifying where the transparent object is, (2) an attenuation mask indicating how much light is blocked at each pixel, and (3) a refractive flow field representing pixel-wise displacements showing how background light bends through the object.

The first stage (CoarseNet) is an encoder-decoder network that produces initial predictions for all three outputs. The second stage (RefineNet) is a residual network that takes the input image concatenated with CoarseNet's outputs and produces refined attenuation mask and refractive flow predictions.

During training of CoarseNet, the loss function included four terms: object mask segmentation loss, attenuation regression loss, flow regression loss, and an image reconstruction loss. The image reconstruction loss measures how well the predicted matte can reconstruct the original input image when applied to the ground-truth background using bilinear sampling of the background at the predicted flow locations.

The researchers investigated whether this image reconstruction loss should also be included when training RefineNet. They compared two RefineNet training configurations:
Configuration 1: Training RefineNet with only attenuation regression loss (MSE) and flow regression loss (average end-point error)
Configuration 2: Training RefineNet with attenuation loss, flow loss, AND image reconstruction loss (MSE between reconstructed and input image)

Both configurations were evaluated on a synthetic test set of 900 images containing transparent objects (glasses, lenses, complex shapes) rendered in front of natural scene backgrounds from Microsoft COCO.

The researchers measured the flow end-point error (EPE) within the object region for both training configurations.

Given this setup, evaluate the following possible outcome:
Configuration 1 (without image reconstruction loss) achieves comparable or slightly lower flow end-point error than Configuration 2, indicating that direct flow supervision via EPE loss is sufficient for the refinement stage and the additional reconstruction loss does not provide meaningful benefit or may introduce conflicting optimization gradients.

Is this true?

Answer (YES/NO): YES